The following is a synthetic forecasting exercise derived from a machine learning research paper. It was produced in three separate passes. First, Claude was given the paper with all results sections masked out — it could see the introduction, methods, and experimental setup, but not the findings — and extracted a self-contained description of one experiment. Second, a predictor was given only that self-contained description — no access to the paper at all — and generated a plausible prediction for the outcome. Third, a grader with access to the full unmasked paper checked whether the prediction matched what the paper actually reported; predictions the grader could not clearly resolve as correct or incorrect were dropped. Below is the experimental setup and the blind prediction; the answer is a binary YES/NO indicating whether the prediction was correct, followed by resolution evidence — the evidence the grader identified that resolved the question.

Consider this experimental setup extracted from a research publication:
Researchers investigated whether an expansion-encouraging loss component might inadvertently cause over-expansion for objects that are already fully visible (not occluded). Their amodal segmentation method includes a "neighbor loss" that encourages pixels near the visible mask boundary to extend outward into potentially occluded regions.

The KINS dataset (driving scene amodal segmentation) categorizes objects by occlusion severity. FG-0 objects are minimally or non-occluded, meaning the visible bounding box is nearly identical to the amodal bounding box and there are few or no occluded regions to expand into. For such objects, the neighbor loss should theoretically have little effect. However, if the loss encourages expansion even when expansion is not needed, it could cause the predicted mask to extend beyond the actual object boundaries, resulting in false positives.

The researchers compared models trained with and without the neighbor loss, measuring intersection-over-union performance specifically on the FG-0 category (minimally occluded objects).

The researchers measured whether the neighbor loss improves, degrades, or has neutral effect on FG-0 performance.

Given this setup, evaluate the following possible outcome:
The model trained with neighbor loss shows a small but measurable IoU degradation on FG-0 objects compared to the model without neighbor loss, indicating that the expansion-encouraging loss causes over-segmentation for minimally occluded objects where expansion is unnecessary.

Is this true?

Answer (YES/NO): YES